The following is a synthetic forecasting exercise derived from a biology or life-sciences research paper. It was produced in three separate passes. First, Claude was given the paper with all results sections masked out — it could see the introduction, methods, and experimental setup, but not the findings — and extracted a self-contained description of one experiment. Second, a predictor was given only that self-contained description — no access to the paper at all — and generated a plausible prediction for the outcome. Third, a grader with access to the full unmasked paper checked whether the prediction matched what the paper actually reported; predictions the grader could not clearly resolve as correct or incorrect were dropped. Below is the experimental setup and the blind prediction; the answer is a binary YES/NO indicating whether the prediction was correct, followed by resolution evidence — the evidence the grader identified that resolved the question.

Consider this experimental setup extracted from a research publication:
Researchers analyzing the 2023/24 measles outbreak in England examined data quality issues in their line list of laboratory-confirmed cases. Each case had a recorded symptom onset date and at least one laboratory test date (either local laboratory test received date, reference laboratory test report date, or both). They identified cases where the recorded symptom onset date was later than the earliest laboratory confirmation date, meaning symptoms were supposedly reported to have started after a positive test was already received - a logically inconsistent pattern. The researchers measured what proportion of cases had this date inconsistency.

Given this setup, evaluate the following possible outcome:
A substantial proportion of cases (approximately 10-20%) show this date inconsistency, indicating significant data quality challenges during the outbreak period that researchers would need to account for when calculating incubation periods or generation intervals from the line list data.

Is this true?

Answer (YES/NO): NO